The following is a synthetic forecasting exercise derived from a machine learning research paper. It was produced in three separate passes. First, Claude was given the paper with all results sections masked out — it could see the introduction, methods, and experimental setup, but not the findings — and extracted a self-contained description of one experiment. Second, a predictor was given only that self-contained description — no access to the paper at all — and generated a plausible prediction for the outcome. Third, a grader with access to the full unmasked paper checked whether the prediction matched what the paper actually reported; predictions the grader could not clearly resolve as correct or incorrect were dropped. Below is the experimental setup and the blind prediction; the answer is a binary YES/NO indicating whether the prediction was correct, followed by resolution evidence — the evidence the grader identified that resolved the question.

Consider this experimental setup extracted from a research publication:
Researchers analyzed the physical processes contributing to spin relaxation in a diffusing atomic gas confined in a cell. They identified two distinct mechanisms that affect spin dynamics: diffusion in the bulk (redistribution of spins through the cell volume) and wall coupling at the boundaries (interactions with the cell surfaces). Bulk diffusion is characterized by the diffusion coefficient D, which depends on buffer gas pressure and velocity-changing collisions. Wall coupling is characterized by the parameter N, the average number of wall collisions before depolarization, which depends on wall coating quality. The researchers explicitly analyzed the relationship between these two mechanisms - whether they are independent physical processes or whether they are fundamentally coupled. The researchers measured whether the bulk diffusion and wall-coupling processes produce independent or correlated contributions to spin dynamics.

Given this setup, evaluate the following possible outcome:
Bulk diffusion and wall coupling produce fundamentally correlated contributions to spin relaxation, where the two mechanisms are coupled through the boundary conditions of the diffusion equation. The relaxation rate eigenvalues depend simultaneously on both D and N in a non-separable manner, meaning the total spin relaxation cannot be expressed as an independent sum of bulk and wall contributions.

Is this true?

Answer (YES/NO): NO